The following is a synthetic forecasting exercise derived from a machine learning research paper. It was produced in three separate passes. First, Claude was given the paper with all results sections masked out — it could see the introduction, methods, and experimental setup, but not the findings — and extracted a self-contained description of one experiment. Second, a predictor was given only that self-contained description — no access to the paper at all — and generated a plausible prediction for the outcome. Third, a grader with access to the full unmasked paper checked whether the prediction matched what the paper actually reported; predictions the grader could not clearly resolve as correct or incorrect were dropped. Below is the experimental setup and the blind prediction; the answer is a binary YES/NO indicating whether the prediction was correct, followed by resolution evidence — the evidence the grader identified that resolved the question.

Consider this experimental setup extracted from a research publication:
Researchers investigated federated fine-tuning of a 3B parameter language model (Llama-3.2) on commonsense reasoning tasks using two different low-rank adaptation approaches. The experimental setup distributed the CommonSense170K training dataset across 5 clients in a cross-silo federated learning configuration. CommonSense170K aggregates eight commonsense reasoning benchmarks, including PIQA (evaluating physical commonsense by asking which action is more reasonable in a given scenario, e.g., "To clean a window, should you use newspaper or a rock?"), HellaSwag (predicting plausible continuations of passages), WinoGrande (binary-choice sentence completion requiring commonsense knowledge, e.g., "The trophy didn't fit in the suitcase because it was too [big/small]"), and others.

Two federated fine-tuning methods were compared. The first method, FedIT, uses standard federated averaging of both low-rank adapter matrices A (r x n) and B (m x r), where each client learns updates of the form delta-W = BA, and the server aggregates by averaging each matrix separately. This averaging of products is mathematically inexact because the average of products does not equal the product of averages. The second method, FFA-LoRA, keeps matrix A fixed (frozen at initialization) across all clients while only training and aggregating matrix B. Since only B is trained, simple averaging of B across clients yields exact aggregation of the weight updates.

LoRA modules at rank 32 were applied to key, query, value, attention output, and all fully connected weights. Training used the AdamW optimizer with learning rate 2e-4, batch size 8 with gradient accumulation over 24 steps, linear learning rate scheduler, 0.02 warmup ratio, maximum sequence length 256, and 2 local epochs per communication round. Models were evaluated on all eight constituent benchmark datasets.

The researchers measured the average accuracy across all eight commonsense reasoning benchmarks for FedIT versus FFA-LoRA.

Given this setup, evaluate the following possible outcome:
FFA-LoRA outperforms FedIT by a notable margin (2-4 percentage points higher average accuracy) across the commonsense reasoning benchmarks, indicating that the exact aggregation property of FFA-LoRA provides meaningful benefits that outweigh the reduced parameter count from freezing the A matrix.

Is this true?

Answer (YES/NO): NO